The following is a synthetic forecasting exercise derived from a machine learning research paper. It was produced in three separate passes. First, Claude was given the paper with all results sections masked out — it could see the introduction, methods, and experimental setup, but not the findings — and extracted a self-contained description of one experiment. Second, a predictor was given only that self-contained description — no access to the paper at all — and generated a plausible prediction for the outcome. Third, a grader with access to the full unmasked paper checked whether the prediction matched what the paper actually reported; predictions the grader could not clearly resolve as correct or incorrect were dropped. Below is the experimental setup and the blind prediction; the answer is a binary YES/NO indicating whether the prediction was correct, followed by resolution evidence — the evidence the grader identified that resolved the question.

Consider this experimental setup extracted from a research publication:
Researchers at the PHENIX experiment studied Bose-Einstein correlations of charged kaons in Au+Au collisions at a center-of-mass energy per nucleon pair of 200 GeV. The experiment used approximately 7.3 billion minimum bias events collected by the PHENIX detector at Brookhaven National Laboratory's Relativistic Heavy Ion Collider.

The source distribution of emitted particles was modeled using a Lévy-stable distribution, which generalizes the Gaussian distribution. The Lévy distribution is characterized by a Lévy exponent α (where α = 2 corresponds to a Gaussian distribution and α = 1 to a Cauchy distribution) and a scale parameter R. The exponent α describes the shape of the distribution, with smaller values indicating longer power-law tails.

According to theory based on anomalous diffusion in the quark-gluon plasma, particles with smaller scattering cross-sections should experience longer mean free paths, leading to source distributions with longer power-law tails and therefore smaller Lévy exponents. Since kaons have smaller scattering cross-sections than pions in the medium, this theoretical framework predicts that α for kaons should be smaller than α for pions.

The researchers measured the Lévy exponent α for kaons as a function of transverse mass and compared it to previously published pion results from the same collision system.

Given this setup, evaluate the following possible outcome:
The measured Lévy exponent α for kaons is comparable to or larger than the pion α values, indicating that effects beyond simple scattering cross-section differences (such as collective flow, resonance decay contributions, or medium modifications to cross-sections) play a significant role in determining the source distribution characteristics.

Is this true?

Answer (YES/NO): YES